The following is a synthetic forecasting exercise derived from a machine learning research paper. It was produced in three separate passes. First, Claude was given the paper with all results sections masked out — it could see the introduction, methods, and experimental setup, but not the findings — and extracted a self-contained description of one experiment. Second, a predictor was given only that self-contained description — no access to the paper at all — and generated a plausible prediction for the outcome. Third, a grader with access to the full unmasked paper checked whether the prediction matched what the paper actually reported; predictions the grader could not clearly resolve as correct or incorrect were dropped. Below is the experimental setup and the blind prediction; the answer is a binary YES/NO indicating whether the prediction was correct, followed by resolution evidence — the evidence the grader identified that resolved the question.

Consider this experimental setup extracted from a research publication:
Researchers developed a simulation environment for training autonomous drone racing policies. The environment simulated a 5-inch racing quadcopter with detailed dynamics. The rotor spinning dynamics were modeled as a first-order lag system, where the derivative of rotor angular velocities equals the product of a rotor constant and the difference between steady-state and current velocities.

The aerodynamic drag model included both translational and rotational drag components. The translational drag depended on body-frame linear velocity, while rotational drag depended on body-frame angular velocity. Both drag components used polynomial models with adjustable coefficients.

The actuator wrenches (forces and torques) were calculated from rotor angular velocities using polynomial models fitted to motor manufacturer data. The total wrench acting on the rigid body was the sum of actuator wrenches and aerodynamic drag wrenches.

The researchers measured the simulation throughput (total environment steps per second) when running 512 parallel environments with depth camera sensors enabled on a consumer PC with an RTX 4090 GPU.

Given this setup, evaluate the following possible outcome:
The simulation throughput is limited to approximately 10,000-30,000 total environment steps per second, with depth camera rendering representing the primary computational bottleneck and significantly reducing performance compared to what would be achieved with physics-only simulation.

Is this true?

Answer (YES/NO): NO